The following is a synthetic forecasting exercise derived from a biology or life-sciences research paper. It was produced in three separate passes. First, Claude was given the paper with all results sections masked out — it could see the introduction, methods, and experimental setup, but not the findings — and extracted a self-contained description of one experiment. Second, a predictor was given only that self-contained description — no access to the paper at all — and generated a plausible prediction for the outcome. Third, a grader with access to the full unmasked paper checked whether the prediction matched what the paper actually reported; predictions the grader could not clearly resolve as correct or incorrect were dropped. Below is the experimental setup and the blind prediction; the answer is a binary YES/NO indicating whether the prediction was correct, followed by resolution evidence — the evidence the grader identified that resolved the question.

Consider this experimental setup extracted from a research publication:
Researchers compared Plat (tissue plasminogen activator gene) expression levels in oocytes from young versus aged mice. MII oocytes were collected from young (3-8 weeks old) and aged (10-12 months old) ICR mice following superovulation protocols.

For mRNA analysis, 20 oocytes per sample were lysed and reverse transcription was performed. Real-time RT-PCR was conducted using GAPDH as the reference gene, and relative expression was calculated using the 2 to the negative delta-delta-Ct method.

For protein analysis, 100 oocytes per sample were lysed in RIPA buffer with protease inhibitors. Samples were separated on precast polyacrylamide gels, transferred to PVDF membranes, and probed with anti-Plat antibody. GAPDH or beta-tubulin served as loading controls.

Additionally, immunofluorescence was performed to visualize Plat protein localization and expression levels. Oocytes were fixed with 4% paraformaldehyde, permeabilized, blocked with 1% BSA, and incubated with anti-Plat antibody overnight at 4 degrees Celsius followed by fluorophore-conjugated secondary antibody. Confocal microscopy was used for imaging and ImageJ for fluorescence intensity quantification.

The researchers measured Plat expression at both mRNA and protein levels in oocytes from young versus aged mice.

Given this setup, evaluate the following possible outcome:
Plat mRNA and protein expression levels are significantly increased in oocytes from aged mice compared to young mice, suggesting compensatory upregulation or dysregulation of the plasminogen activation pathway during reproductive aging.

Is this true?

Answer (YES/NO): NO